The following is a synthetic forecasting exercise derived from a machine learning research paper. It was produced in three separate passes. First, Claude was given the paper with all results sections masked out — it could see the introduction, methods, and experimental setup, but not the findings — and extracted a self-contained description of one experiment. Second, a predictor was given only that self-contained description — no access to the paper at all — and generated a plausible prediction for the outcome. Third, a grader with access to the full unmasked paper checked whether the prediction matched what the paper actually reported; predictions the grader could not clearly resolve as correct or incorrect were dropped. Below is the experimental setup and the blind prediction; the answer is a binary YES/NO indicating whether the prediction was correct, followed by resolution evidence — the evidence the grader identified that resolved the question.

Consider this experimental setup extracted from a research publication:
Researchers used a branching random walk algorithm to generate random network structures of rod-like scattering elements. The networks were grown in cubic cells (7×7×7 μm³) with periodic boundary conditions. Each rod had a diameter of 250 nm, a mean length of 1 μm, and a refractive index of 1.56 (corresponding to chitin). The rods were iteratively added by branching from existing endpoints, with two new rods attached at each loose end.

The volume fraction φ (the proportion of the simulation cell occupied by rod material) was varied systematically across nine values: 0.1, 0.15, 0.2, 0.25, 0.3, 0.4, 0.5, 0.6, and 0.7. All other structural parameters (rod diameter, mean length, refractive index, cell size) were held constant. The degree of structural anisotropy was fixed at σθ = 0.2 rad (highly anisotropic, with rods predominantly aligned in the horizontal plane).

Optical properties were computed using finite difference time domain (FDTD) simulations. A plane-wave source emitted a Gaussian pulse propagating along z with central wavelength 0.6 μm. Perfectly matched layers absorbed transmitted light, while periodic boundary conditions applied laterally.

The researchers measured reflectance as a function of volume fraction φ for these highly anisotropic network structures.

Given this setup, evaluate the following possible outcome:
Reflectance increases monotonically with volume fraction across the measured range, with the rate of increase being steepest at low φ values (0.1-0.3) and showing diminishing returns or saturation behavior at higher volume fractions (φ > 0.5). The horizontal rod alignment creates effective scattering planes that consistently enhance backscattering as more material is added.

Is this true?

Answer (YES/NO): NO